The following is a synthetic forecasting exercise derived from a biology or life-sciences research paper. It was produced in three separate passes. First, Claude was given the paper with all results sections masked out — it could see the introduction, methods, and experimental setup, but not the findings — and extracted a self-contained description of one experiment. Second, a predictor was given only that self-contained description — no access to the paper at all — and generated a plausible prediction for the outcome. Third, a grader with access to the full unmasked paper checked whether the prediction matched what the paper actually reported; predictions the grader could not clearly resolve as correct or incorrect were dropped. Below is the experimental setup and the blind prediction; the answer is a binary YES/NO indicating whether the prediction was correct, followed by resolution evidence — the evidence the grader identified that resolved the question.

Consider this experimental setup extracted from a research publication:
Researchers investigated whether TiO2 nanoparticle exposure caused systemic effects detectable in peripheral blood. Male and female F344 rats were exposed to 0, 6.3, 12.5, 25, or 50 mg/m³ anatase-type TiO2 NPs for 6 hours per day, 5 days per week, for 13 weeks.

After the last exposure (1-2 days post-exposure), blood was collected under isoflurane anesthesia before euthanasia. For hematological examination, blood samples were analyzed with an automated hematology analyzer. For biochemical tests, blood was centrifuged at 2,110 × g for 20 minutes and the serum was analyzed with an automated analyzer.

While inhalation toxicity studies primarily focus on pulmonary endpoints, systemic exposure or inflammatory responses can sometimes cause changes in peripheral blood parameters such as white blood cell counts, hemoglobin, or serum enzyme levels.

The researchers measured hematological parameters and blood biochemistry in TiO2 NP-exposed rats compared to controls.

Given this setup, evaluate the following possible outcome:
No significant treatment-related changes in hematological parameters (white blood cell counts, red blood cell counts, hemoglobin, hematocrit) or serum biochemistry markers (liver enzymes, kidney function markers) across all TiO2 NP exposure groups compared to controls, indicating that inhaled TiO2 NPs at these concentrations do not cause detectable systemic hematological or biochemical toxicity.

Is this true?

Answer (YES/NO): NO